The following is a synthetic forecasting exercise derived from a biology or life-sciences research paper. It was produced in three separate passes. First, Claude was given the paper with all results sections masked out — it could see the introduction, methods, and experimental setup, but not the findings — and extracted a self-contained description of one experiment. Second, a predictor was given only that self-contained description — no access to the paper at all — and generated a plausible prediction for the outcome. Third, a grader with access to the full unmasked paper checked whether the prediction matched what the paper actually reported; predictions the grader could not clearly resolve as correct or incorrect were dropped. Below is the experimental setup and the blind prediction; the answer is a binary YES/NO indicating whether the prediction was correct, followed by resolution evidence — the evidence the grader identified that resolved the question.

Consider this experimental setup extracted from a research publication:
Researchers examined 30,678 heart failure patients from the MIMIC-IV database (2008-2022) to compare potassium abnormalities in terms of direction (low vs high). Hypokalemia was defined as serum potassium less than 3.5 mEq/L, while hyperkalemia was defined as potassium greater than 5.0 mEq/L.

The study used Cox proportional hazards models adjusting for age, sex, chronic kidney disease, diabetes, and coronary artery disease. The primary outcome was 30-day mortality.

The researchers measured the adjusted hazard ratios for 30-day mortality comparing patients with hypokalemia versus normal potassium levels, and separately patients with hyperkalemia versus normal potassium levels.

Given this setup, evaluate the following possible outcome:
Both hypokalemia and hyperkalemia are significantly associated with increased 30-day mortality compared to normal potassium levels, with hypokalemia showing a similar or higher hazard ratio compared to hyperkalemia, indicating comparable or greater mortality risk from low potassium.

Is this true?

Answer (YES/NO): NO